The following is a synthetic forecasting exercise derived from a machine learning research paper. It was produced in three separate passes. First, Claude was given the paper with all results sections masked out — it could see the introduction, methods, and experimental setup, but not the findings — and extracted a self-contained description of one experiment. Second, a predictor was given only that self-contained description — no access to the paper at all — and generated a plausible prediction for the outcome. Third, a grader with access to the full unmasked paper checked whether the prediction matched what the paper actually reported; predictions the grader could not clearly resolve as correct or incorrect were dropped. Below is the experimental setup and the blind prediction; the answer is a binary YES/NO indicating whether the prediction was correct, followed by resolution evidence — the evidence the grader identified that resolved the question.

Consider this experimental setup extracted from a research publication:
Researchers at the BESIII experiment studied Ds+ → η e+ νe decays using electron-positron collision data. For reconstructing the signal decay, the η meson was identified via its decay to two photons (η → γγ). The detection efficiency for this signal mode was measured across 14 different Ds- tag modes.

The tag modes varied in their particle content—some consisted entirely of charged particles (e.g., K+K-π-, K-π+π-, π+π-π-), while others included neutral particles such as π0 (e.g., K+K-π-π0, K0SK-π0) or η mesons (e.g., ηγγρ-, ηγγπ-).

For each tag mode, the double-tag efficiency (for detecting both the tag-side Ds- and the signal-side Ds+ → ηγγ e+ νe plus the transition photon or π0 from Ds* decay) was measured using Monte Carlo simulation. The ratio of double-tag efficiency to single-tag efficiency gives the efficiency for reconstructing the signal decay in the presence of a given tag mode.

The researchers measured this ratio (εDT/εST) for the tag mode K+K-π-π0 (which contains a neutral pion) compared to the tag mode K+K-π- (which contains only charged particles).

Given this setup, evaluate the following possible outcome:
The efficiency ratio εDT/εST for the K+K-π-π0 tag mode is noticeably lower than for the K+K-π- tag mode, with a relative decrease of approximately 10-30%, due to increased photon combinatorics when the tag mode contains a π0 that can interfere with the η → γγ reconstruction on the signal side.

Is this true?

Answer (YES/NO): NO